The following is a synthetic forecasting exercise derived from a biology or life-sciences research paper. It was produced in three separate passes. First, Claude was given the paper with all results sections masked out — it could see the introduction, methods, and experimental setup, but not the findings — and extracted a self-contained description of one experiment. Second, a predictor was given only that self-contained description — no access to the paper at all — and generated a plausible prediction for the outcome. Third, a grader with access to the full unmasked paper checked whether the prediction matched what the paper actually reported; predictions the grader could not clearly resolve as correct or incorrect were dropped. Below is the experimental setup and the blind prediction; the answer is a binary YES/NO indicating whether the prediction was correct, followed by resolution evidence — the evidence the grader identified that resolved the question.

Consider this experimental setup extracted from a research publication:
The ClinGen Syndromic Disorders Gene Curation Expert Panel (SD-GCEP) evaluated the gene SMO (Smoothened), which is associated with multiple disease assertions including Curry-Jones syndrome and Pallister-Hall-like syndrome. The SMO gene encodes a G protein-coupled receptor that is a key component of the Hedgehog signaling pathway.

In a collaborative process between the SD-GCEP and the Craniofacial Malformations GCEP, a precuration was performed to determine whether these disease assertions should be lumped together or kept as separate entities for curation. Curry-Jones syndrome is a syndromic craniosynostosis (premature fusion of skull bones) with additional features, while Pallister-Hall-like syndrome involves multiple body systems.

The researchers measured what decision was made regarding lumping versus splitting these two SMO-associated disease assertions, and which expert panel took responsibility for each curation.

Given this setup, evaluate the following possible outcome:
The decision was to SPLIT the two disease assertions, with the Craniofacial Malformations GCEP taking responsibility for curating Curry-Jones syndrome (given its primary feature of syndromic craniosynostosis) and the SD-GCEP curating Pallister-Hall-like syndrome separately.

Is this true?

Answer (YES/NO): YES